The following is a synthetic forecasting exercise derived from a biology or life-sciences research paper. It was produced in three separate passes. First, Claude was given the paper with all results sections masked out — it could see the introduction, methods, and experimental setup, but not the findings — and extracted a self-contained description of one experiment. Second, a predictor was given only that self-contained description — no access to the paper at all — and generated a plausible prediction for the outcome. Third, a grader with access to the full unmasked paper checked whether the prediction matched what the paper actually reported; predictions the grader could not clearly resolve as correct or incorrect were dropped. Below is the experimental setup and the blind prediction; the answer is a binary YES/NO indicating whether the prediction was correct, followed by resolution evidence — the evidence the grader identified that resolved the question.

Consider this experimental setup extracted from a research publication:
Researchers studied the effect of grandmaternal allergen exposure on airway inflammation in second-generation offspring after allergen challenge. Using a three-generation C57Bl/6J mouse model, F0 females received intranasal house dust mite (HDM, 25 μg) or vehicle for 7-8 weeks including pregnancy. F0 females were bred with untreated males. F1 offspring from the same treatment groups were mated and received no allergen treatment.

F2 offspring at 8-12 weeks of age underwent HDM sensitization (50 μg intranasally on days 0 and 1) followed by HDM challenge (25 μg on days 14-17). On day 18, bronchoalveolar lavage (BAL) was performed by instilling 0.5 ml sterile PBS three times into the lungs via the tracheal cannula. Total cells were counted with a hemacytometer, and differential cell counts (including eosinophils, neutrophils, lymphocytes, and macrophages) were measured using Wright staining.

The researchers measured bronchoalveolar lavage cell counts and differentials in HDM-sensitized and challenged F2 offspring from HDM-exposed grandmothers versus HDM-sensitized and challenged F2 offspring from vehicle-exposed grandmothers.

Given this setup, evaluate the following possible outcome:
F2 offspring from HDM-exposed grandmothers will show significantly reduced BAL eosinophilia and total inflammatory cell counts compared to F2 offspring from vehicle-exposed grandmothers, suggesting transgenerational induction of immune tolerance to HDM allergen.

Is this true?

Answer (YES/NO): NO